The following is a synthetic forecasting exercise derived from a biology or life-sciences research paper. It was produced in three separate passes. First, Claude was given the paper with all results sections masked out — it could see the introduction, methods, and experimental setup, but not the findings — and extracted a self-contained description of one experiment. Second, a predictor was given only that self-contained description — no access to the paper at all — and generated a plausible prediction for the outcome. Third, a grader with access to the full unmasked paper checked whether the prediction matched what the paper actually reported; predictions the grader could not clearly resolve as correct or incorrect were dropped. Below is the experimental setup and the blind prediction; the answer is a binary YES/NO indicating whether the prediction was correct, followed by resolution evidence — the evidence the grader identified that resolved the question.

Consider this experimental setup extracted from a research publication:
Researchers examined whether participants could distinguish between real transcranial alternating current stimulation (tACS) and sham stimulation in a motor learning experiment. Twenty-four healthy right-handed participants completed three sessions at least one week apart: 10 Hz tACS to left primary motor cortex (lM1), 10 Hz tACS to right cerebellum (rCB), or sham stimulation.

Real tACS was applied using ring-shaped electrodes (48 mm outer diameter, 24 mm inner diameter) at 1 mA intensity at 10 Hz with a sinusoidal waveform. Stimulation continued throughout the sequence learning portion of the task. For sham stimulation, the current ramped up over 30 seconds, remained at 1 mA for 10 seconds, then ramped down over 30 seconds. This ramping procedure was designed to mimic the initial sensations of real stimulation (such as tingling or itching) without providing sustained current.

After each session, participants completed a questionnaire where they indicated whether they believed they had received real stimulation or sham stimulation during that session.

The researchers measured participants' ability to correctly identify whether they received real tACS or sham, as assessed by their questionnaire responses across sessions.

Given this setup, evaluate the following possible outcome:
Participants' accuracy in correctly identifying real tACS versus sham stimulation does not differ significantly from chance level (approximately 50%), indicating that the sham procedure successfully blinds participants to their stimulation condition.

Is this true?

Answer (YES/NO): YES